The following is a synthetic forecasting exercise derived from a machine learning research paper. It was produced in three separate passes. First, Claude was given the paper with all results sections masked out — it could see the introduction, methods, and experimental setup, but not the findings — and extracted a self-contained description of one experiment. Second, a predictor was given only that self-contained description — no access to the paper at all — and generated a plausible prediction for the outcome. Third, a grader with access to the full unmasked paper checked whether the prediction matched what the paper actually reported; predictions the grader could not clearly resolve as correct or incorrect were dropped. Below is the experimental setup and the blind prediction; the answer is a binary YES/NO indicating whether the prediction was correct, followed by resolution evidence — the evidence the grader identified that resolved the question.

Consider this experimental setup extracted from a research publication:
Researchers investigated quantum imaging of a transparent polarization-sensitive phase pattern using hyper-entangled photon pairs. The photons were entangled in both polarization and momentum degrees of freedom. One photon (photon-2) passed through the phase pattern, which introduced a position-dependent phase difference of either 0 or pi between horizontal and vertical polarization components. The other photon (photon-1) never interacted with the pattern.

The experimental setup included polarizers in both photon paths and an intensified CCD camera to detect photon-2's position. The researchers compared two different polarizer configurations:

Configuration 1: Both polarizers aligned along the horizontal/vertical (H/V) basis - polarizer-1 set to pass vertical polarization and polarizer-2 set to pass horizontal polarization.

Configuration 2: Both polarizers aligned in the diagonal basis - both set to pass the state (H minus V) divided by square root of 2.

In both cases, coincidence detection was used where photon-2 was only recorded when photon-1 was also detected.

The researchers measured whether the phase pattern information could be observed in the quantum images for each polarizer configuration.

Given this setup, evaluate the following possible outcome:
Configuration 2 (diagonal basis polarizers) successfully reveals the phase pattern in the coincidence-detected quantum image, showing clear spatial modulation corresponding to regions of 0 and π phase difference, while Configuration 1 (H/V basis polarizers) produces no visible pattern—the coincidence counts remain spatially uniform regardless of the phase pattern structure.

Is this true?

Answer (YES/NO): YES